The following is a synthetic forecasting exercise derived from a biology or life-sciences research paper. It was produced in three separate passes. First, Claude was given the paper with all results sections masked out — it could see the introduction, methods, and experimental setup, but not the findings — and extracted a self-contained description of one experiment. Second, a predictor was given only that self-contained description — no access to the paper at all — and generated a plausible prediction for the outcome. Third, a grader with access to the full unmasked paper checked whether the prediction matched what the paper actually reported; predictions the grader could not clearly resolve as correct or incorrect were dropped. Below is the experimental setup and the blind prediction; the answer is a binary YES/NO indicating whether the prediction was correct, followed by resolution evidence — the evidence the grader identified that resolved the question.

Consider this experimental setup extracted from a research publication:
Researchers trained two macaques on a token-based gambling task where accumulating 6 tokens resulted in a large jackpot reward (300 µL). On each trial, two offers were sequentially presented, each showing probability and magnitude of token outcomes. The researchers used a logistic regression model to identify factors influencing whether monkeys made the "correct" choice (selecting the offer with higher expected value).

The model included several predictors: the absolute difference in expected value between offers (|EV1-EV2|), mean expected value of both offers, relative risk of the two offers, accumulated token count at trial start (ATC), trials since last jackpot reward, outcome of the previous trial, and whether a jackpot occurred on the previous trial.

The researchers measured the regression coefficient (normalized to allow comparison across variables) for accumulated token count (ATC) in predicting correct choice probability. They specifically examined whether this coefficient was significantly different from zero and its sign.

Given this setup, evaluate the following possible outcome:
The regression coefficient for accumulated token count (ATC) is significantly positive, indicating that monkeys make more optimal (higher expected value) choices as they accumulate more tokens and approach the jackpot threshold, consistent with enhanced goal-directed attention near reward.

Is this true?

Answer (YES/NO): YES